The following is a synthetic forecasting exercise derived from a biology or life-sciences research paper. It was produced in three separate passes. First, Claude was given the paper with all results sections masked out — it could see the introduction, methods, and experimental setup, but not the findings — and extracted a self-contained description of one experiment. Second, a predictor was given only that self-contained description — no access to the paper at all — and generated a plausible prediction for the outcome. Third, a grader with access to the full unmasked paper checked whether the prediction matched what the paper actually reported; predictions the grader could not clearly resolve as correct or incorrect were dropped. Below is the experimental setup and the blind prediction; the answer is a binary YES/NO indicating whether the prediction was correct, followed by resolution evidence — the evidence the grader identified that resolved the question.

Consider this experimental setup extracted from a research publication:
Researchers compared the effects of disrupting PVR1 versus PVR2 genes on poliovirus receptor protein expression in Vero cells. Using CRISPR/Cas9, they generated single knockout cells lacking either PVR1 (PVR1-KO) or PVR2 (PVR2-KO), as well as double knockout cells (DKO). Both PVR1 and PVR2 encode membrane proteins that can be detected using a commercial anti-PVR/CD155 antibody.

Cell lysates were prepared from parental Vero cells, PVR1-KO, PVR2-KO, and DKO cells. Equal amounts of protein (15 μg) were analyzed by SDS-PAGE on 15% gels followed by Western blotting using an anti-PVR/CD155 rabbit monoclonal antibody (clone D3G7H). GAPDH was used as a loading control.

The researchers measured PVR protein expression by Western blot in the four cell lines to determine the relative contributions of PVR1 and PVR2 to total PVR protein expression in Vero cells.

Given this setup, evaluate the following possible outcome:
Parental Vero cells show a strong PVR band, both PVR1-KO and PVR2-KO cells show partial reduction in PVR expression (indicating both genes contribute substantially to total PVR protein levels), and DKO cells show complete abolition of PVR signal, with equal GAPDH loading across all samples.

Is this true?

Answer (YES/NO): NO